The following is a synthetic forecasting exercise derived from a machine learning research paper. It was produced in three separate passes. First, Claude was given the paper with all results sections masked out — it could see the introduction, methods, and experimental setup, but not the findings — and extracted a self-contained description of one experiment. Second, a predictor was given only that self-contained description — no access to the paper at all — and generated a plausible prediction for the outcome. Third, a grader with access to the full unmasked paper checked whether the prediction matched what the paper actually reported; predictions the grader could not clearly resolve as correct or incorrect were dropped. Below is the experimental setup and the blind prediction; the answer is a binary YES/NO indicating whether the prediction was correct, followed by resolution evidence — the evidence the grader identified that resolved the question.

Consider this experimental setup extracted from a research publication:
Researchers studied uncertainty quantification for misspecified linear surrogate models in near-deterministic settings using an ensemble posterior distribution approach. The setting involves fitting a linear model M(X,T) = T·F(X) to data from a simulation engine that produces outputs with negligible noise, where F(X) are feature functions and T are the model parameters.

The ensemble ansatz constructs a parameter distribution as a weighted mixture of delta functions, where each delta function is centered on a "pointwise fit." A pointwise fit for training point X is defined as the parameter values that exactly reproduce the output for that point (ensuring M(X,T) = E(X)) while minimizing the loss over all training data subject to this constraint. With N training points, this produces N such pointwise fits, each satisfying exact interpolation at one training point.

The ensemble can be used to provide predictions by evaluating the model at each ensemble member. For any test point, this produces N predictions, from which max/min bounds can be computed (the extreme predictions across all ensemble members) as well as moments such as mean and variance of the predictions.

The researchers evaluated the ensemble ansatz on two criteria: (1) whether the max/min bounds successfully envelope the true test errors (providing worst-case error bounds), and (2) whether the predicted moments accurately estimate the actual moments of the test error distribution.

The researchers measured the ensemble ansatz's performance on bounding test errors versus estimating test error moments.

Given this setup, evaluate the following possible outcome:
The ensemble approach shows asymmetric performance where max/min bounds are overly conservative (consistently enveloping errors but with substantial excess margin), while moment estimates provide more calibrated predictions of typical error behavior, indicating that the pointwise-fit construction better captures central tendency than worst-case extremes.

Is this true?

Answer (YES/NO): NO